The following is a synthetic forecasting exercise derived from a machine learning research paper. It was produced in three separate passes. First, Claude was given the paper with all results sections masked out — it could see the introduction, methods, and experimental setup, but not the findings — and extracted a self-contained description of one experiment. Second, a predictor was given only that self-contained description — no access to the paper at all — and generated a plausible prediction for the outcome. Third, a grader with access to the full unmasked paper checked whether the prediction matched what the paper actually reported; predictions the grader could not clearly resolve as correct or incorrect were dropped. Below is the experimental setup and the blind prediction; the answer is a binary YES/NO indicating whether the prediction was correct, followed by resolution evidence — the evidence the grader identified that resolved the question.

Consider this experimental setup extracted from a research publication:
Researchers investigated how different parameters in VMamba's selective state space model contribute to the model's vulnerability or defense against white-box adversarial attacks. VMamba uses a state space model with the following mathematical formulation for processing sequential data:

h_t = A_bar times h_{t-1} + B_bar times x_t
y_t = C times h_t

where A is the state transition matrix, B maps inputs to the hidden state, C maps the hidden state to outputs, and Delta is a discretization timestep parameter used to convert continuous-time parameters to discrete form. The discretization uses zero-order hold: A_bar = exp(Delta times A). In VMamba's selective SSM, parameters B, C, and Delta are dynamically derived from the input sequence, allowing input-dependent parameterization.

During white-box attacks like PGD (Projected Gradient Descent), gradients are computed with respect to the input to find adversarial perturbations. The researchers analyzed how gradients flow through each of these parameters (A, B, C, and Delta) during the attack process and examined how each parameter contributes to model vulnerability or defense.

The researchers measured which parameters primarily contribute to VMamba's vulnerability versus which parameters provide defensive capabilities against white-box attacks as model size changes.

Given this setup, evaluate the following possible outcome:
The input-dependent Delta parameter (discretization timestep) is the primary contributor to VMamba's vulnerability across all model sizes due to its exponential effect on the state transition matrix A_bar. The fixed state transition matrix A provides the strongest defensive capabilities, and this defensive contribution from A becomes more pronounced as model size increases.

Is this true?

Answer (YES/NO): NO